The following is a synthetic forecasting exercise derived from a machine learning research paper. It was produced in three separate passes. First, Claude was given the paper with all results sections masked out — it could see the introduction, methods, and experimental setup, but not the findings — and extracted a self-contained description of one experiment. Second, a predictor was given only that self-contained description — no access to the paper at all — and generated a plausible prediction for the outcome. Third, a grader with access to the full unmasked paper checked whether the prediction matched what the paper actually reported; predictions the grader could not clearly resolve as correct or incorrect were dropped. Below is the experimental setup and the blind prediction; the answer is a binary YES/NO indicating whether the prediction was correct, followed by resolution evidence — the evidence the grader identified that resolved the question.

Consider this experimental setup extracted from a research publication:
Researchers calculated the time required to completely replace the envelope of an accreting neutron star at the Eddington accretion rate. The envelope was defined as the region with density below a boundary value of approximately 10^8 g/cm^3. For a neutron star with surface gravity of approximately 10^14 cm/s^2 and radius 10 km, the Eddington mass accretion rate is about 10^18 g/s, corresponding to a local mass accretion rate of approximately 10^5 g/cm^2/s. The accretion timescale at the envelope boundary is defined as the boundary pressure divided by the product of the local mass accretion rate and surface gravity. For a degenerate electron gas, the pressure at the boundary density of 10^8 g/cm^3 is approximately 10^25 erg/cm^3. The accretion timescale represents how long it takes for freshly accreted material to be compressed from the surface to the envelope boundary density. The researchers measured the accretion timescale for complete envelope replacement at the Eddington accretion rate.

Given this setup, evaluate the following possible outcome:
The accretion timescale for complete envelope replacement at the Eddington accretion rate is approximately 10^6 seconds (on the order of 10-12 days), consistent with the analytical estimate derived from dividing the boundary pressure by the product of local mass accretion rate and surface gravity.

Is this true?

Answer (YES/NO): YES